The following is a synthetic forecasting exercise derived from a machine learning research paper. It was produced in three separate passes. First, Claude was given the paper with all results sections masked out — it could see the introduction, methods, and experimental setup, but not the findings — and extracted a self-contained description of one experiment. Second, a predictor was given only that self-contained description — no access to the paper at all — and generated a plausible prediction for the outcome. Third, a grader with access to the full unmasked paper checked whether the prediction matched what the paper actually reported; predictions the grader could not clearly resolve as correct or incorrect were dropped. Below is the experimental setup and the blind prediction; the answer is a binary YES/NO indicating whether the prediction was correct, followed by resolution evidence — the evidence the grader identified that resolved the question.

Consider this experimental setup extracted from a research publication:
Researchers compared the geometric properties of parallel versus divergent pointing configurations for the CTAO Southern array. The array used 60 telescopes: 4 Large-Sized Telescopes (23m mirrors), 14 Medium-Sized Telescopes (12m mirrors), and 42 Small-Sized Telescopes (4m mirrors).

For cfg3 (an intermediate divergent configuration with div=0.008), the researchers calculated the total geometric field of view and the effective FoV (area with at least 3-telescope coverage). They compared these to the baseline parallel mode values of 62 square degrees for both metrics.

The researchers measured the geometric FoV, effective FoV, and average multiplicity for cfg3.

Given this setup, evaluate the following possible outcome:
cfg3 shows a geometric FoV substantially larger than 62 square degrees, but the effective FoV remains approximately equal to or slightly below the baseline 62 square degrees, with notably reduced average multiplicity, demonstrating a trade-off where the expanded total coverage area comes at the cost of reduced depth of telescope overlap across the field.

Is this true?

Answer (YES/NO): NO